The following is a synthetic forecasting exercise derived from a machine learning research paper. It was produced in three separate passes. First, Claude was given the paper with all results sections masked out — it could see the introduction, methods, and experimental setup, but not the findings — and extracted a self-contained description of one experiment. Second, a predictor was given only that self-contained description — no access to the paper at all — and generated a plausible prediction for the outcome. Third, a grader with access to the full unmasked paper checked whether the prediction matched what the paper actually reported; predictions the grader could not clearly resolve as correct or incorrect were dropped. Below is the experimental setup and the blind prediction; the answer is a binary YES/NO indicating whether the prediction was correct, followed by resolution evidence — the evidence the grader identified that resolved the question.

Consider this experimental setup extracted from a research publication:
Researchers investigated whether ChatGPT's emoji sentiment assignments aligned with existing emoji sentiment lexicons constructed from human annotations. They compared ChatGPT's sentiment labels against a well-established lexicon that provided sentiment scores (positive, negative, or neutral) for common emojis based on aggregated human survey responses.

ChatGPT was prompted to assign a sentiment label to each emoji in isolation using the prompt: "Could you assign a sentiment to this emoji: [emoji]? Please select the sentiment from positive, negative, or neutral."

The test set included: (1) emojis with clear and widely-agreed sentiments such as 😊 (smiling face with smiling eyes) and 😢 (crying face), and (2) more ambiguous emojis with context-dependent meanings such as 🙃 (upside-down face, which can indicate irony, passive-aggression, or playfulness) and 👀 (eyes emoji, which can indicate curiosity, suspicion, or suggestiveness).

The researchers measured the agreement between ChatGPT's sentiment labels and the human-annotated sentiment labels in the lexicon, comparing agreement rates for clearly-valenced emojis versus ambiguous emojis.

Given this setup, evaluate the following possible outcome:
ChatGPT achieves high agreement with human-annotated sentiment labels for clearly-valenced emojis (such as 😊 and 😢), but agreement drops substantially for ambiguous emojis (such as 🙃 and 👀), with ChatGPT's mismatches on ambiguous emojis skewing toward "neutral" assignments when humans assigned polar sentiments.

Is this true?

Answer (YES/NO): NO